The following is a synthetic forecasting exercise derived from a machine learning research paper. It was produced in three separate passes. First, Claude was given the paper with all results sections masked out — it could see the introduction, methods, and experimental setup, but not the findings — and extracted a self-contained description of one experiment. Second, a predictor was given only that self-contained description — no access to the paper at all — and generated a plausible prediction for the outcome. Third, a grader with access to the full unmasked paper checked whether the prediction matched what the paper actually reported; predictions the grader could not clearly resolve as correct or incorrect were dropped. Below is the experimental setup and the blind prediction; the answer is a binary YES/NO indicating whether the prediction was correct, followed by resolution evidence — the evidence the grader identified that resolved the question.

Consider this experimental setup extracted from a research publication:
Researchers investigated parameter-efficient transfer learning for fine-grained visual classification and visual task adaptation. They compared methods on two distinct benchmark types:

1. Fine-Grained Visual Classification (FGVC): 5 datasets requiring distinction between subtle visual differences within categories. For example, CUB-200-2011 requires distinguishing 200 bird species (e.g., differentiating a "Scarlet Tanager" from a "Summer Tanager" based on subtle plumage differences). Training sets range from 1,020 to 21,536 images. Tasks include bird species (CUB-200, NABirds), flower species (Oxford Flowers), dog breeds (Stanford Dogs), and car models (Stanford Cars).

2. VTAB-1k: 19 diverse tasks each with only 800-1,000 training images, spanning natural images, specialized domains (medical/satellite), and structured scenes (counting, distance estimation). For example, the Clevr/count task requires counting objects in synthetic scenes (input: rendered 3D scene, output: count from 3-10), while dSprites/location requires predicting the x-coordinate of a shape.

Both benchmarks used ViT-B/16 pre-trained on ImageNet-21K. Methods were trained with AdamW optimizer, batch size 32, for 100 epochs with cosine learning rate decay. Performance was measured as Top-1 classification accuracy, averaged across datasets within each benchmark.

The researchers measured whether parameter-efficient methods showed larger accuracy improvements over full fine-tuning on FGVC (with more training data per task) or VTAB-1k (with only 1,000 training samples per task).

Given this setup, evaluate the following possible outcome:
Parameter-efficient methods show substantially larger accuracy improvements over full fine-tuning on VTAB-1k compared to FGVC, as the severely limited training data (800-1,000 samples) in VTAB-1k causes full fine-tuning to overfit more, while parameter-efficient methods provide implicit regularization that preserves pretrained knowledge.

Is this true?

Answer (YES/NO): YES